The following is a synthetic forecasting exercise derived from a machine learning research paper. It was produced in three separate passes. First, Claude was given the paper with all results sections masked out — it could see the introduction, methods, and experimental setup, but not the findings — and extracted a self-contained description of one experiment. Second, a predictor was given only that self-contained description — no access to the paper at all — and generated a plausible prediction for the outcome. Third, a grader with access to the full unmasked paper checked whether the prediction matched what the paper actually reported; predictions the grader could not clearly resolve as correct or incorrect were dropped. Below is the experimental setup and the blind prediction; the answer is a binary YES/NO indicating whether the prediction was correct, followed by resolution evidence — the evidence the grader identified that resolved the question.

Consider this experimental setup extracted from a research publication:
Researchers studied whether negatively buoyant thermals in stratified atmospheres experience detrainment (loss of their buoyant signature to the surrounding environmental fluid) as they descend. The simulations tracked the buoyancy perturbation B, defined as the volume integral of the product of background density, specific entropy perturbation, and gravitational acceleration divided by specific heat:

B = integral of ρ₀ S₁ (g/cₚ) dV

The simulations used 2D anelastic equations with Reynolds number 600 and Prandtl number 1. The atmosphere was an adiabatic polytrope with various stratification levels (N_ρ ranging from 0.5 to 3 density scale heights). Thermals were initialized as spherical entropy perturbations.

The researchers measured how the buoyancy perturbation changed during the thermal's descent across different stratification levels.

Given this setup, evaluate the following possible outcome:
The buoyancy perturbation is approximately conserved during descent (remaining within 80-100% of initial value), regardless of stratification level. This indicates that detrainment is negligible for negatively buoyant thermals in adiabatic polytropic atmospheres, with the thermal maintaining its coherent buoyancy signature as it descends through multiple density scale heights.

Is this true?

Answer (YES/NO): NO